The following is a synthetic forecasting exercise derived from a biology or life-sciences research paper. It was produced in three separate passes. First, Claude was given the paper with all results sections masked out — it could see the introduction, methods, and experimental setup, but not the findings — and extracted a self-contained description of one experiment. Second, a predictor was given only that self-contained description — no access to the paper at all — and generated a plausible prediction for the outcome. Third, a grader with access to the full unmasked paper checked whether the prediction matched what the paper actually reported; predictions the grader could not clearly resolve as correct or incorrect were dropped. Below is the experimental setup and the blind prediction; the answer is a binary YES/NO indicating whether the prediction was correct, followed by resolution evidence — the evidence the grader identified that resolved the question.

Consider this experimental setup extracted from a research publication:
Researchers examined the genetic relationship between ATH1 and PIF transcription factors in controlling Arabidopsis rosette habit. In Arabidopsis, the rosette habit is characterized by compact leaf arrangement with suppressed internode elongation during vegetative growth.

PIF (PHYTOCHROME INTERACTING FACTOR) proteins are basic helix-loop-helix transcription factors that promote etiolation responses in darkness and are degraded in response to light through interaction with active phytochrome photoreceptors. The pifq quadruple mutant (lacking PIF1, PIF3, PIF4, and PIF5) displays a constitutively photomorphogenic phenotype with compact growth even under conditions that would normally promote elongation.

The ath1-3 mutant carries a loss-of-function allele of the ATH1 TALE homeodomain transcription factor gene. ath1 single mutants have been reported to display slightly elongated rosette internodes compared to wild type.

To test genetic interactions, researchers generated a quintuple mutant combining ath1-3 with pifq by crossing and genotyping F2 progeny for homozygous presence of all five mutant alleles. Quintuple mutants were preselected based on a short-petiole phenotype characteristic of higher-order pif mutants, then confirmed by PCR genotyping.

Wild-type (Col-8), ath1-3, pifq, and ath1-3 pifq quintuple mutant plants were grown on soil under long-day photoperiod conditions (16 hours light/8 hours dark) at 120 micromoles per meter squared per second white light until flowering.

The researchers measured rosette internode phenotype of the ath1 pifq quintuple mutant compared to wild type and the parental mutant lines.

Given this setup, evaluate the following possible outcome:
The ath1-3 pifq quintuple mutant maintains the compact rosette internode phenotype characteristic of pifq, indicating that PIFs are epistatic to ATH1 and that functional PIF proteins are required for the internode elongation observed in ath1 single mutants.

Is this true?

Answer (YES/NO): NO